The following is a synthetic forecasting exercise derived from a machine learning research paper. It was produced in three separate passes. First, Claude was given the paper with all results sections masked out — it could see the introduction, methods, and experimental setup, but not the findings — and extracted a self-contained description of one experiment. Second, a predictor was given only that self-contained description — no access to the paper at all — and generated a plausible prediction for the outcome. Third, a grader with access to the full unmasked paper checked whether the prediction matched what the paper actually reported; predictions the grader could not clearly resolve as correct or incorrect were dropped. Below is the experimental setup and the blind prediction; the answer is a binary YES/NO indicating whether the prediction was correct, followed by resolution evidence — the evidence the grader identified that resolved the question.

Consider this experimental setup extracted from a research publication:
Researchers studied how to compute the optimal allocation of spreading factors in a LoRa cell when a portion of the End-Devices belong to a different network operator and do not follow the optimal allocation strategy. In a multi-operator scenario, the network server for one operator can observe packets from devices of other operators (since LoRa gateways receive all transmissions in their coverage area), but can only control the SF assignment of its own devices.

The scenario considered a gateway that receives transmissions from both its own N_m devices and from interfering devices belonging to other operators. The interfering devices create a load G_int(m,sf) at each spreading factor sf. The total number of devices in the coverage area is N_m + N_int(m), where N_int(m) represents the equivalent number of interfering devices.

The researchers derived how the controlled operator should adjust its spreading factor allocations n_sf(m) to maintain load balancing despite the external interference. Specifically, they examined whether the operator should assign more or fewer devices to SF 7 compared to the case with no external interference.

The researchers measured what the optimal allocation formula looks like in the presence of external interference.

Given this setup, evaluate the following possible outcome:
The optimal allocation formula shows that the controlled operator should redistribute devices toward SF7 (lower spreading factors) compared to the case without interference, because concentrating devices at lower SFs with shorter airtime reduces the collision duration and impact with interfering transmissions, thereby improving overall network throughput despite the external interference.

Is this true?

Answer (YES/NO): NO